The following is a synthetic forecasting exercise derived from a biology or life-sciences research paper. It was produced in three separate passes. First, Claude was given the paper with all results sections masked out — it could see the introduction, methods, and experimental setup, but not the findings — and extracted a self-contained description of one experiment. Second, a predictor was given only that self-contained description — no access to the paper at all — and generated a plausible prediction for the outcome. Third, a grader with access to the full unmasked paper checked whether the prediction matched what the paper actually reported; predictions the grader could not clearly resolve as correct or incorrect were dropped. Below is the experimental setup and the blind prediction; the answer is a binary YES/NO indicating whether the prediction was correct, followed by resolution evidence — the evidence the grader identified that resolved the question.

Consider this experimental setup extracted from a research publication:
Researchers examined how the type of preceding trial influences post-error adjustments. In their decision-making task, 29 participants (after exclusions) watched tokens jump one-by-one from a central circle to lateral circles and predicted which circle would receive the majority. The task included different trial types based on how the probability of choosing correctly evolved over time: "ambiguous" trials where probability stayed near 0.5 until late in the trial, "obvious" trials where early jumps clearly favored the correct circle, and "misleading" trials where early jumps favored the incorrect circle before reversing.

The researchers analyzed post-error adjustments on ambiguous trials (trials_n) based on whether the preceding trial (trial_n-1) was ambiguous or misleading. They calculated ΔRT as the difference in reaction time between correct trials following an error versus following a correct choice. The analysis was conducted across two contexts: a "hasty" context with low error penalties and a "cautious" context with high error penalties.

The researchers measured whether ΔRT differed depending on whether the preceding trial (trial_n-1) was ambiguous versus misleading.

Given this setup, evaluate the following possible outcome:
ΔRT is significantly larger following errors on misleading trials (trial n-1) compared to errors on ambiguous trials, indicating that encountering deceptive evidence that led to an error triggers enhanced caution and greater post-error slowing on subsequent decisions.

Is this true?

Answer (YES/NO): NO